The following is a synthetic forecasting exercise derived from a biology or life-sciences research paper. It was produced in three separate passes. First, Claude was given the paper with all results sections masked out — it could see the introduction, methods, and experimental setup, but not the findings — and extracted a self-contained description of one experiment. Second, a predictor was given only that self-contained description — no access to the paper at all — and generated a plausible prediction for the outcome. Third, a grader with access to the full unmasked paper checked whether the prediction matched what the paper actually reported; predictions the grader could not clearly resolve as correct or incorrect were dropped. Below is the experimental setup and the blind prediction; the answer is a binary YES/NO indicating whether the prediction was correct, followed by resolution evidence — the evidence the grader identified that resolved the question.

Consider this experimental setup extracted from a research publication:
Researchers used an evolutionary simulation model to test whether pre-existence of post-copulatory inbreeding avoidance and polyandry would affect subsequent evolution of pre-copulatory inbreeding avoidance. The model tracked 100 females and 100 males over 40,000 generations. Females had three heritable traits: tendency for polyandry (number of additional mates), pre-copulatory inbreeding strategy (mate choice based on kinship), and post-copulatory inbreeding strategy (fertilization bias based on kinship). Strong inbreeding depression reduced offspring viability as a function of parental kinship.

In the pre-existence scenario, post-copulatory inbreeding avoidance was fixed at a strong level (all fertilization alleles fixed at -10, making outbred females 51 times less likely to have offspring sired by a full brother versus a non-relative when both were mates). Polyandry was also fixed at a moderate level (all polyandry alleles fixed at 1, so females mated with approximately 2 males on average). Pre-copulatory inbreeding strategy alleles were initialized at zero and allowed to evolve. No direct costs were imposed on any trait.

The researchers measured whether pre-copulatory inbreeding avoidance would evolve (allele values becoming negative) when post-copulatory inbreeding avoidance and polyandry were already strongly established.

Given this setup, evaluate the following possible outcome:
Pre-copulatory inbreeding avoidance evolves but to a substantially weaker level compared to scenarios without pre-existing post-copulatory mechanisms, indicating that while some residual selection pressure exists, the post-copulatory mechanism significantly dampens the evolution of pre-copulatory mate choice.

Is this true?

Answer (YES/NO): YES